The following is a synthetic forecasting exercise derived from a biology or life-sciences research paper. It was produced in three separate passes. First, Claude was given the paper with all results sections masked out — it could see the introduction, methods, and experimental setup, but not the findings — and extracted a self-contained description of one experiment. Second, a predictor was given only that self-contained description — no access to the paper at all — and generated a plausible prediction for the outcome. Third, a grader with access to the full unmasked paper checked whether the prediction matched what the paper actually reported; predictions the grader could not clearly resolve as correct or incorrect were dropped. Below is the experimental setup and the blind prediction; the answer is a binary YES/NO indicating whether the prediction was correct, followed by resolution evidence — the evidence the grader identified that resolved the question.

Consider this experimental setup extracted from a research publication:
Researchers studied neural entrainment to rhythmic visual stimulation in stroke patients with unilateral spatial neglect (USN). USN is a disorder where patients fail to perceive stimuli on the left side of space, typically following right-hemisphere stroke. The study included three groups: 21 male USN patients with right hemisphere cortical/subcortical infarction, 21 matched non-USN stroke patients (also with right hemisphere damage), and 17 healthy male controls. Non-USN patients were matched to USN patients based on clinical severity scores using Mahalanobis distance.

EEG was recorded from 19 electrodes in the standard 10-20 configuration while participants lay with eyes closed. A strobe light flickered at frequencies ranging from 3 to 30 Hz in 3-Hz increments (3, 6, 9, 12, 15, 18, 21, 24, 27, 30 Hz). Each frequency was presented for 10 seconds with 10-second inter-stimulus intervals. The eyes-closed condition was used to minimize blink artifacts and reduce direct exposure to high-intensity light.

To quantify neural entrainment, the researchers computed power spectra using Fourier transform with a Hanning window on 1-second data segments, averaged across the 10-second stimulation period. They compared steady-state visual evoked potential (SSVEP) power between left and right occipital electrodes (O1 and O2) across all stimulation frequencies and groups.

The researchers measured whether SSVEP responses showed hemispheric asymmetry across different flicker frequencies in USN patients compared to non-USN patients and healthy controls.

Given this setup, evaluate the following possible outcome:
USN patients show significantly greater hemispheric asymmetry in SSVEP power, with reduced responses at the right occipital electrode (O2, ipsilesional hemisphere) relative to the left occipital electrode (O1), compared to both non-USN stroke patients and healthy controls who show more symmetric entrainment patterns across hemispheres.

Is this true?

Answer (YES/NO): NO